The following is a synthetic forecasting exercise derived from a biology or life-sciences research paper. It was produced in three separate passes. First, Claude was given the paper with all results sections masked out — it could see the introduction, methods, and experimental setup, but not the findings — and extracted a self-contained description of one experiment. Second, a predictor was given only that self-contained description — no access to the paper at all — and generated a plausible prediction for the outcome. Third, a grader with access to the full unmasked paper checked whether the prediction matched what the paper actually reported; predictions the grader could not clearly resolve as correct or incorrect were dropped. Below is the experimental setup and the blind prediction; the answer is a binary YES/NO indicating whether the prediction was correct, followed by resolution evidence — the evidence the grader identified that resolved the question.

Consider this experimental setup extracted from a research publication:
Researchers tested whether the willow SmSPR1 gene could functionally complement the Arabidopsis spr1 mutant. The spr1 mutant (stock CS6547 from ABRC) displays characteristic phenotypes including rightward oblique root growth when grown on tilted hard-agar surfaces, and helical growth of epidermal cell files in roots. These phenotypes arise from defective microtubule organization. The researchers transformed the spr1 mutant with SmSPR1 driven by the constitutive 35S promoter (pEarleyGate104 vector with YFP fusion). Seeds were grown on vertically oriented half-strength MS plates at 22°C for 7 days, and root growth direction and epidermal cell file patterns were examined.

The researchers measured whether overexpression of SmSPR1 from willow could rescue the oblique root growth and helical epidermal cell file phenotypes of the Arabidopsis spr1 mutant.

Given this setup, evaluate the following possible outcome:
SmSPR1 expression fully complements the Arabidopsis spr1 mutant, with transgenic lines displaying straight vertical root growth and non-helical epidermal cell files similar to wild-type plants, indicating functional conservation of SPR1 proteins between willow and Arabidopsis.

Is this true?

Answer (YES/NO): YES